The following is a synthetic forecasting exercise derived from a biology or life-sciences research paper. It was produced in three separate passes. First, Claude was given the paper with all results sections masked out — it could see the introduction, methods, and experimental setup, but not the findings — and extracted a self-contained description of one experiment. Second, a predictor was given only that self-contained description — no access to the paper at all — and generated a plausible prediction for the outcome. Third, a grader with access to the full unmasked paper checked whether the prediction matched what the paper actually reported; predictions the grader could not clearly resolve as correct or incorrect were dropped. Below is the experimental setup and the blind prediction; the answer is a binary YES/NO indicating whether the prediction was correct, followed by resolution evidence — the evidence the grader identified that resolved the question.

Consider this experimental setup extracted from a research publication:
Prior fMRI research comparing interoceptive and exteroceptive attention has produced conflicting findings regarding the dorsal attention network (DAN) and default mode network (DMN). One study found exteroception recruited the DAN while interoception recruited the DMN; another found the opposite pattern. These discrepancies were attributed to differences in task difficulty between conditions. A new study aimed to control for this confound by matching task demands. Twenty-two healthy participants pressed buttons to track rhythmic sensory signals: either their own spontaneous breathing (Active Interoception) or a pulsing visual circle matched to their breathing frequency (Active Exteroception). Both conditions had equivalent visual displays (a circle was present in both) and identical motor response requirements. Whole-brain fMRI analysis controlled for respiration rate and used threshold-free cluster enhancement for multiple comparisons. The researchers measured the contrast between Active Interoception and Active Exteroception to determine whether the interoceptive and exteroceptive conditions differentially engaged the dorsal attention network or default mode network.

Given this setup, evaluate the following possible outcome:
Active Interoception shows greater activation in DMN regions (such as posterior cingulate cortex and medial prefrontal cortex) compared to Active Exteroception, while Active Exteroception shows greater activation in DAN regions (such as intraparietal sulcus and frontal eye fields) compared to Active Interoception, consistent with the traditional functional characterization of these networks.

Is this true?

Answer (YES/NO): NO